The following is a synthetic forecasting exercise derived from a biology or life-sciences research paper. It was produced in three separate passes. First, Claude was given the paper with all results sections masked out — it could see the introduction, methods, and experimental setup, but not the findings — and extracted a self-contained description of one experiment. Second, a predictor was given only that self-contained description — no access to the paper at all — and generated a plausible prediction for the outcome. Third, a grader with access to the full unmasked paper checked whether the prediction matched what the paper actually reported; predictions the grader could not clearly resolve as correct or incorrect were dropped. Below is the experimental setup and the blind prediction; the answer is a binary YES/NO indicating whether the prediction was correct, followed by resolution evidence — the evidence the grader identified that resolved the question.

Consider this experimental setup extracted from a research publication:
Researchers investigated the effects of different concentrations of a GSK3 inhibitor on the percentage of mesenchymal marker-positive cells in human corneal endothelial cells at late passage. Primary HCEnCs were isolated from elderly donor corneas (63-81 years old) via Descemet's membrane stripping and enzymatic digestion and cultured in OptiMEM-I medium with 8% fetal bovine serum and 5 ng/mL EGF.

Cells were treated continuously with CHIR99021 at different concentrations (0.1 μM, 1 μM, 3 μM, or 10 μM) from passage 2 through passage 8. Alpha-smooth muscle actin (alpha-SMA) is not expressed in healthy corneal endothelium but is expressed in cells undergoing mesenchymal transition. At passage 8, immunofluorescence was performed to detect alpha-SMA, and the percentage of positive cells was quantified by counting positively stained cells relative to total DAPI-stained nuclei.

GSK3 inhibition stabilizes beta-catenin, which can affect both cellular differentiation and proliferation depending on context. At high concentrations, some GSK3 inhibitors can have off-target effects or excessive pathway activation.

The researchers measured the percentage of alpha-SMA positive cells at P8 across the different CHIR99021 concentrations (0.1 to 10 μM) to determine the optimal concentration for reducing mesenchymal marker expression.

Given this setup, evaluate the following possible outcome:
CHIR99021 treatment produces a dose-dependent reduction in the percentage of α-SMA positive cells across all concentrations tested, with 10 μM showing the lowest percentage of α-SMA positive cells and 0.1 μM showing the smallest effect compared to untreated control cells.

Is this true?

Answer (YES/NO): NO